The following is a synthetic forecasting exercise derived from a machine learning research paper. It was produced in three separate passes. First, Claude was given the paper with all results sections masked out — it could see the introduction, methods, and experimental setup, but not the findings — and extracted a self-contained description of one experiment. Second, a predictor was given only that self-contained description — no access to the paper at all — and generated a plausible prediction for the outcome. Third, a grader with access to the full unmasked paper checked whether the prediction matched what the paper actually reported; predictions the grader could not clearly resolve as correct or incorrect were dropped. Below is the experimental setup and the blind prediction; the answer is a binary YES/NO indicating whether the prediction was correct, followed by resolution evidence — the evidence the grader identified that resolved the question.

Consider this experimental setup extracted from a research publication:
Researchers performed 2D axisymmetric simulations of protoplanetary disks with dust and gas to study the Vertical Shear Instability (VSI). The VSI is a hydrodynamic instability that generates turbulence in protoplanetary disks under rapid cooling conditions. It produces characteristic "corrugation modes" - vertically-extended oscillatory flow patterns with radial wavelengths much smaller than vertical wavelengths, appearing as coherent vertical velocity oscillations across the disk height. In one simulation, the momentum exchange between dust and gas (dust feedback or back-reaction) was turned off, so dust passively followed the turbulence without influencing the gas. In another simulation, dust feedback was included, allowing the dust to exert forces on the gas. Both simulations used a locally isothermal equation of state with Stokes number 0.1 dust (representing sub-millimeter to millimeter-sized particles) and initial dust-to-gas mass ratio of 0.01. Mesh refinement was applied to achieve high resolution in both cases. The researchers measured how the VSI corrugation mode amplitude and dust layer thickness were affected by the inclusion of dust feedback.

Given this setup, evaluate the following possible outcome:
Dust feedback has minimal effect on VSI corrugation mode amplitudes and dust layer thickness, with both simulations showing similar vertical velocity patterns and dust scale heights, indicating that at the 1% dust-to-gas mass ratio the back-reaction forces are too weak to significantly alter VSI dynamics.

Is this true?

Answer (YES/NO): NO